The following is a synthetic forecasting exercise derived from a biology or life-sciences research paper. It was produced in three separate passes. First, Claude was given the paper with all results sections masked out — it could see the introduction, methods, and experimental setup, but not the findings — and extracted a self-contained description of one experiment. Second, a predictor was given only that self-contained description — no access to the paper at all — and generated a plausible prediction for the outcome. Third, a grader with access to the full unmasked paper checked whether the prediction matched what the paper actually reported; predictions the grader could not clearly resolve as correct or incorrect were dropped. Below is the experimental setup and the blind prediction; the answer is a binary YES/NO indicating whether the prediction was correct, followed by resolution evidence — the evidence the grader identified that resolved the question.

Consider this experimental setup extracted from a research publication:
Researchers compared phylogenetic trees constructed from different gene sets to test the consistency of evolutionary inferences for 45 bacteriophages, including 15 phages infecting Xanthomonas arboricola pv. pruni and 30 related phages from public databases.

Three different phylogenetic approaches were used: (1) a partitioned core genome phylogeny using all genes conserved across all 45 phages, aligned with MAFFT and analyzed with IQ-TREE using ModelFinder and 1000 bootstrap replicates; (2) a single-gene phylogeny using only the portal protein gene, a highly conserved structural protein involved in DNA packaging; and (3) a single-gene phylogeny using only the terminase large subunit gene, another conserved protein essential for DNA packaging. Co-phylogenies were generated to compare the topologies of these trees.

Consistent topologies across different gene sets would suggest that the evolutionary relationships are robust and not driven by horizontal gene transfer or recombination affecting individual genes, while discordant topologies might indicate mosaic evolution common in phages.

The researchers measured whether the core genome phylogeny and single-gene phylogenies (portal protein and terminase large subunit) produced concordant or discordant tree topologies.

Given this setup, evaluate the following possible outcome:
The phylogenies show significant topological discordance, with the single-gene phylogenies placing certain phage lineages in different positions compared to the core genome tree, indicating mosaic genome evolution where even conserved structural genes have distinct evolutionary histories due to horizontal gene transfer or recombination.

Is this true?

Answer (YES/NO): NO